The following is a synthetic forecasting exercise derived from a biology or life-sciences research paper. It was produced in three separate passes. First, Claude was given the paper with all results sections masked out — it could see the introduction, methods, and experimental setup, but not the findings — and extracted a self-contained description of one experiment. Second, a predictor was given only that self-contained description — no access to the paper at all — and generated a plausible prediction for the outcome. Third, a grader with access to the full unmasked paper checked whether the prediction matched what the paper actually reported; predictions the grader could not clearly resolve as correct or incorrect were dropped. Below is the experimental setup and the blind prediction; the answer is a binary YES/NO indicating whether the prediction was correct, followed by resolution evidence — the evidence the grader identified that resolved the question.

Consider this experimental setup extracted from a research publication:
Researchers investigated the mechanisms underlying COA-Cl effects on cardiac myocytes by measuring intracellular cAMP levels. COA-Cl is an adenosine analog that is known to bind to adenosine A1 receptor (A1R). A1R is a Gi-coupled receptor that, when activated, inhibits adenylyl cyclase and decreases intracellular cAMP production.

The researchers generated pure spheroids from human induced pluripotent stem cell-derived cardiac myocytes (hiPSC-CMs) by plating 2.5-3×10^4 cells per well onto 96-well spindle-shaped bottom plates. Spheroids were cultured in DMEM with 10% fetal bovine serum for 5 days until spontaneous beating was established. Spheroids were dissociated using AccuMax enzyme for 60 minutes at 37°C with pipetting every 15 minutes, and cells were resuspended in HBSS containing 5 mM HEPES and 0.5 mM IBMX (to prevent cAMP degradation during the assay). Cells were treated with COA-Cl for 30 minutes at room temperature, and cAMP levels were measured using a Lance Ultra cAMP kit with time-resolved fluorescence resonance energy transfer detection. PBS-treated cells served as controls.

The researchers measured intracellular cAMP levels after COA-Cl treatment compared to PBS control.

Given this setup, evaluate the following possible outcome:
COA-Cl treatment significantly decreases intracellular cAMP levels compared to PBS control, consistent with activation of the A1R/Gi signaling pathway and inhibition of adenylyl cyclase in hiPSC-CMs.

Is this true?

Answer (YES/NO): NO